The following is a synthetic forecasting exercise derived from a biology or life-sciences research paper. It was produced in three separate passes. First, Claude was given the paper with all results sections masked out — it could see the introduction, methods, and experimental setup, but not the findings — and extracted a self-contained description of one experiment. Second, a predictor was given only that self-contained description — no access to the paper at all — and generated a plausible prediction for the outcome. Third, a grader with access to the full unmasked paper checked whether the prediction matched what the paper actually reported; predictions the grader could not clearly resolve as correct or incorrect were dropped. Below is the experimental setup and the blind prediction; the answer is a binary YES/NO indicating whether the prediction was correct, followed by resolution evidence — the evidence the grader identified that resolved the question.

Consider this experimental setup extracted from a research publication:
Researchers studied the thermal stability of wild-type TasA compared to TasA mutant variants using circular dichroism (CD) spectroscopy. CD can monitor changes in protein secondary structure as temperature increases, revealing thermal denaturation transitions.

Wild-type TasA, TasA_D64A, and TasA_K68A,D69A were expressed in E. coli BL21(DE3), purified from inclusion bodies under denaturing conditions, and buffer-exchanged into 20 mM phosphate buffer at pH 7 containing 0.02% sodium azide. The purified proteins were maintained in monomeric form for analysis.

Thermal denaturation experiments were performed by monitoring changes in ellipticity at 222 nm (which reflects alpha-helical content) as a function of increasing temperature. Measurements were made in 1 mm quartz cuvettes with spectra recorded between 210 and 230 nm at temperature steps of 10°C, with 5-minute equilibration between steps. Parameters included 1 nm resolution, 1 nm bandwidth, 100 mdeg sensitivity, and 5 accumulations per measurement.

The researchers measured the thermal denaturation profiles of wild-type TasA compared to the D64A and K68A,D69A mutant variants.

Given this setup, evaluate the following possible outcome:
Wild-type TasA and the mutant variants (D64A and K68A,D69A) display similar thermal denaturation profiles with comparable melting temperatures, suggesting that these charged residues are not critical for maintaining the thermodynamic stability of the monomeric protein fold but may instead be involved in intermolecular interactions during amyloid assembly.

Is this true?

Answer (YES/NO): NO